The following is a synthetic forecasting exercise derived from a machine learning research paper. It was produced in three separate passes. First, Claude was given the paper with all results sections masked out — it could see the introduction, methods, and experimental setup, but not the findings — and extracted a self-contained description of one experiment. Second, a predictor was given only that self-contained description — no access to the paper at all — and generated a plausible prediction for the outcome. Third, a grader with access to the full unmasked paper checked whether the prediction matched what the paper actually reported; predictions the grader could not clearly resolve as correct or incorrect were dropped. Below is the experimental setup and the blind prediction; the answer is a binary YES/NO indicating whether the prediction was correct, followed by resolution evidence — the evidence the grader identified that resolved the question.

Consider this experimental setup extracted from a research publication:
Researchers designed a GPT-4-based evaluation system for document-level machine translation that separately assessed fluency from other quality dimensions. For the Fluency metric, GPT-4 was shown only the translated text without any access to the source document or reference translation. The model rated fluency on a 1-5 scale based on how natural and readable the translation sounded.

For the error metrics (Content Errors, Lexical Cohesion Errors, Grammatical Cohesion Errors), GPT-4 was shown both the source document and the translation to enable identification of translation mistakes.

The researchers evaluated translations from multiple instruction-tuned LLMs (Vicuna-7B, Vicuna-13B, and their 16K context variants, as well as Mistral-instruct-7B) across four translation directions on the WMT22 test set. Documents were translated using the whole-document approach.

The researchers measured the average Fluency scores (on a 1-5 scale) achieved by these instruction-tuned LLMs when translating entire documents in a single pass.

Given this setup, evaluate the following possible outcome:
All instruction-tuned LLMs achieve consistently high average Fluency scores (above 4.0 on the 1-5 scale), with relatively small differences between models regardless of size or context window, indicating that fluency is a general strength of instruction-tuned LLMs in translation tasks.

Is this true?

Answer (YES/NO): NO